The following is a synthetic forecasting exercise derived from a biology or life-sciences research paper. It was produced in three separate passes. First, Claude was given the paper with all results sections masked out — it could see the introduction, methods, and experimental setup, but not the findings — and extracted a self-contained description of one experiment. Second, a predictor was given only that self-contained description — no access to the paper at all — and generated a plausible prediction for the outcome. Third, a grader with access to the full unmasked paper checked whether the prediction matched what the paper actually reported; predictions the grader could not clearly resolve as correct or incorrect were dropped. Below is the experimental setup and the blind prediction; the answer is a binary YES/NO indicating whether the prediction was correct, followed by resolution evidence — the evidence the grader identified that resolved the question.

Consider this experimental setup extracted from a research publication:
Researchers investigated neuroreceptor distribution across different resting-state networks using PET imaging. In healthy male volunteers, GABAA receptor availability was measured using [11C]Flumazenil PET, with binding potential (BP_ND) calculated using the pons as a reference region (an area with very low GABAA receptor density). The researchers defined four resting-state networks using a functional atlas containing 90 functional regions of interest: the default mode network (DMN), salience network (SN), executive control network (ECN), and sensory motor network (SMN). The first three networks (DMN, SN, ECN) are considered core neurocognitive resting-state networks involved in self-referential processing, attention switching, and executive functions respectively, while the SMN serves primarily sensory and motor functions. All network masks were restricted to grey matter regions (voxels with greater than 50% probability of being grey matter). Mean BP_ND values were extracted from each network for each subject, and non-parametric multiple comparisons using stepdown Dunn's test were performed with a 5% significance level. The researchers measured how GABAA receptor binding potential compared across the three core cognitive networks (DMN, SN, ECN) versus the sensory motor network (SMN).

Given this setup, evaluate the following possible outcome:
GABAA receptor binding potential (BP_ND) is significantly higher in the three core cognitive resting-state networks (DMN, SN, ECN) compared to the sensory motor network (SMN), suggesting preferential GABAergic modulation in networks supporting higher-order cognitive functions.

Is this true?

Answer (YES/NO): YES